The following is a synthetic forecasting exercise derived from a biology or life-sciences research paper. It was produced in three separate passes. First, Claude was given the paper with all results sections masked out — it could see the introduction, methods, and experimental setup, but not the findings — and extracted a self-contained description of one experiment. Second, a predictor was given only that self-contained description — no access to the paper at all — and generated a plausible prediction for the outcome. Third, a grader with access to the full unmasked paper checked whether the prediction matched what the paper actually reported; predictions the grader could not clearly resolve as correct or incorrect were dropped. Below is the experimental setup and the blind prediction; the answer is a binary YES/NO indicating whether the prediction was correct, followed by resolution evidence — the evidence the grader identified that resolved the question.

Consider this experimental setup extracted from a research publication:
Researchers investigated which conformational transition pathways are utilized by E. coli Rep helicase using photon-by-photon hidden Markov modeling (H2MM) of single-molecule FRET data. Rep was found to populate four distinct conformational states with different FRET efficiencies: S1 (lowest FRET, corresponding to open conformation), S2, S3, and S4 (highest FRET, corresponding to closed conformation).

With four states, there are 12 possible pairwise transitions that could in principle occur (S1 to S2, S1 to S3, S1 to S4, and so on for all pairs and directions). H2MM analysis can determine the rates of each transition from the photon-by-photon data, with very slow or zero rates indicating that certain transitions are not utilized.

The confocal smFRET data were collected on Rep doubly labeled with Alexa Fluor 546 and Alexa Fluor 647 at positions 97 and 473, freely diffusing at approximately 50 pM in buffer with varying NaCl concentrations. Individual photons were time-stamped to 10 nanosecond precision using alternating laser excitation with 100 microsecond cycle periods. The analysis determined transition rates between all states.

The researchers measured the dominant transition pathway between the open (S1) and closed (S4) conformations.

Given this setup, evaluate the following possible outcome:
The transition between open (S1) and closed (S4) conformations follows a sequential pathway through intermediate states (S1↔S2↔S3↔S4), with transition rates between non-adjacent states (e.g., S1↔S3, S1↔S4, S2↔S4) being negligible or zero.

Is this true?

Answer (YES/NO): YES